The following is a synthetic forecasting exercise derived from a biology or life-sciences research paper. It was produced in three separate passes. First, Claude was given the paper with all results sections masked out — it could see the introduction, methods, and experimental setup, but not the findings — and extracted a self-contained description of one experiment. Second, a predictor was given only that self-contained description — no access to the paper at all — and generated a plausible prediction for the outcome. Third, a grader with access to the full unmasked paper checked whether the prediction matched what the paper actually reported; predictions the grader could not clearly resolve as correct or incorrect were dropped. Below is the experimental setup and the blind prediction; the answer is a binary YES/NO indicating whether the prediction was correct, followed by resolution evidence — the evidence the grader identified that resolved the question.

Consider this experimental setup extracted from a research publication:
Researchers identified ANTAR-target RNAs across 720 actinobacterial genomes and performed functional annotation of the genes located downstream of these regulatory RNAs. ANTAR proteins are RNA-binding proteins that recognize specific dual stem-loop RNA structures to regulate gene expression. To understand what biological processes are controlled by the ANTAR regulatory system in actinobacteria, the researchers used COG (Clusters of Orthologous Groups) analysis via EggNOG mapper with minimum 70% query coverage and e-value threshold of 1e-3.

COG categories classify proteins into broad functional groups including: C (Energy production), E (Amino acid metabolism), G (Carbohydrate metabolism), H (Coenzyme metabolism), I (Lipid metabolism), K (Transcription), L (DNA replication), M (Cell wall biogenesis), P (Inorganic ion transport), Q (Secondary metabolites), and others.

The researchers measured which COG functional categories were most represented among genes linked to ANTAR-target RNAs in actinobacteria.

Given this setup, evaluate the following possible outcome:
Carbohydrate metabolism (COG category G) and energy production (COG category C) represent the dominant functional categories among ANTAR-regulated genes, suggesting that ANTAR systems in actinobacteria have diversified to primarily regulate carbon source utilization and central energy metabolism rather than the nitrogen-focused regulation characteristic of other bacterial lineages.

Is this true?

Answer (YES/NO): NO